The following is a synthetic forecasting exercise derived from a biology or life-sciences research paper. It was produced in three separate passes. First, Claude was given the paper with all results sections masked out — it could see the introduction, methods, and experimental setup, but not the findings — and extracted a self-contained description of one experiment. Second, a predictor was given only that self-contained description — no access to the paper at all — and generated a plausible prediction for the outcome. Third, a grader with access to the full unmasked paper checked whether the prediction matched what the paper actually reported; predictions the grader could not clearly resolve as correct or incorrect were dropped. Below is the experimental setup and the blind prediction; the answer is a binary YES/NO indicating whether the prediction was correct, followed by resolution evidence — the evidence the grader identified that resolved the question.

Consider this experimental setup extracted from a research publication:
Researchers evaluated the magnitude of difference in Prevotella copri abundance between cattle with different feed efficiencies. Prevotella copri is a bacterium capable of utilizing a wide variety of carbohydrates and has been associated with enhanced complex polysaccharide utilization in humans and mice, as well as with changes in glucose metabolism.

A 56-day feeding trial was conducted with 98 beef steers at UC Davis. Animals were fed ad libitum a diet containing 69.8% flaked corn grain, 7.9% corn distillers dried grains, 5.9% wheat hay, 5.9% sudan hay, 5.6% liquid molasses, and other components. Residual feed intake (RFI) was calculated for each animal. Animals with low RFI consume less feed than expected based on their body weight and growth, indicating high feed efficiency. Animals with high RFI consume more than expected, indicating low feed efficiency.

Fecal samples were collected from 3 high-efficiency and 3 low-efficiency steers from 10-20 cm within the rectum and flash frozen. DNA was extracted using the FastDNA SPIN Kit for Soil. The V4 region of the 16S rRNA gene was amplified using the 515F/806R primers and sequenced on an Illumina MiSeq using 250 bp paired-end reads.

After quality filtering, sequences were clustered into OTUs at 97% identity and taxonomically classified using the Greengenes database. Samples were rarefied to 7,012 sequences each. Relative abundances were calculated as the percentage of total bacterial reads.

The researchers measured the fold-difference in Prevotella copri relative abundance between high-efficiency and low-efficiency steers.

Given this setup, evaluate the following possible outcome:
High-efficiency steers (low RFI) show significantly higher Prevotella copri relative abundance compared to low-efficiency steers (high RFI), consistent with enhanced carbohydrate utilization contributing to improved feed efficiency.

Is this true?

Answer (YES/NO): YES